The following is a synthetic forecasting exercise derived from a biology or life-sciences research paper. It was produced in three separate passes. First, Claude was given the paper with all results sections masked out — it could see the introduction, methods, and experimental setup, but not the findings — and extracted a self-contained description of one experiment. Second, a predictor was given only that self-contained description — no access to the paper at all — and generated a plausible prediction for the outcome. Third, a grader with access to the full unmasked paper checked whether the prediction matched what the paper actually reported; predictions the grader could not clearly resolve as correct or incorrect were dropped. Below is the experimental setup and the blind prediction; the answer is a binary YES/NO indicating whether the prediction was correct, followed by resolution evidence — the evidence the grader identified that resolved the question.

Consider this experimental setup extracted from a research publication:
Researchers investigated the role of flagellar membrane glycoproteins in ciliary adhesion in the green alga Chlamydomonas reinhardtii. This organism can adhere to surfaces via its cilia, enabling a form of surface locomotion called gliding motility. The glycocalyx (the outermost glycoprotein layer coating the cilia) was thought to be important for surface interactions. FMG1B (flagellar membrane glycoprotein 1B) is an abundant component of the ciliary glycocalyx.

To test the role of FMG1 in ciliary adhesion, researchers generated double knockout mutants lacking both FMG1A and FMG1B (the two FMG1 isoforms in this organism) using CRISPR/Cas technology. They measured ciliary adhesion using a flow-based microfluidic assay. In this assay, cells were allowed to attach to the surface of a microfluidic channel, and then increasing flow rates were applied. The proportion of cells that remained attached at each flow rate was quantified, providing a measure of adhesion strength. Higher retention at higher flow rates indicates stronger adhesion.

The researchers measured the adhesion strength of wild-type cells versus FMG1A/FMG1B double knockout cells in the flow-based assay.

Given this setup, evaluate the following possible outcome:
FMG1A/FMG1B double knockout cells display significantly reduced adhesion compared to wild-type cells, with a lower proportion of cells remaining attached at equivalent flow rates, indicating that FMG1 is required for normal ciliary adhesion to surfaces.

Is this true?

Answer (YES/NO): NO